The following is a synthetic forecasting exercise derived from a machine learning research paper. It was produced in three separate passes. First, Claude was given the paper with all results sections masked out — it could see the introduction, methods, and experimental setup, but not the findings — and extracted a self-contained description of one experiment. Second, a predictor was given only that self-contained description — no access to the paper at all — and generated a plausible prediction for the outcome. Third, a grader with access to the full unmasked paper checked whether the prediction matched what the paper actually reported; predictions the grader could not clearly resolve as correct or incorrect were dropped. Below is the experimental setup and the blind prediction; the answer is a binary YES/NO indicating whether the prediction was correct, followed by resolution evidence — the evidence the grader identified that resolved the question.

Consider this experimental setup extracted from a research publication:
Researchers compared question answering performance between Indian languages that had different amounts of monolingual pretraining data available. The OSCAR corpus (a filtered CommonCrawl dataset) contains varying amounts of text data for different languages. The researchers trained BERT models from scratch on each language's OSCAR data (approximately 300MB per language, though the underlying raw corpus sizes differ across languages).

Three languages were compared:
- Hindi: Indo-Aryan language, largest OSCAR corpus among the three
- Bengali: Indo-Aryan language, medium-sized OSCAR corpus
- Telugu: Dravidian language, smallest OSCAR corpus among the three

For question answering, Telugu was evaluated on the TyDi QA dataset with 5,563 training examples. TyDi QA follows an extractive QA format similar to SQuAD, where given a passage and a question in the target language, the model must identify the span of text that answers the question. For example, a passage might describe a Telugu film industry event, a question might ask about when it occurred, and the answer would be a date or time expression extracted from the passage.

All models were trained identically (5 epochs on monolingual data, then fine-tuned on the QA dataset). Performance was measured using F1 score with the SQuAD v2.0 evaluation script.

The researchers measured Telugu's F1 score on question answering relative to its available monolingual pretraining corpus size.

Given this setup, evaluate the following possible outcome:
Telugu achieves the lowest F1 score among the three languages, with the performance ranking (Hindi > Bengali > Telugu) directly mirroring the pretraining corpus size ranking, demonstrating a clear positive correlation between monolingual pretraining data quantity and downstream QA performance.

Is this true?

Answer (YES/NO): NO